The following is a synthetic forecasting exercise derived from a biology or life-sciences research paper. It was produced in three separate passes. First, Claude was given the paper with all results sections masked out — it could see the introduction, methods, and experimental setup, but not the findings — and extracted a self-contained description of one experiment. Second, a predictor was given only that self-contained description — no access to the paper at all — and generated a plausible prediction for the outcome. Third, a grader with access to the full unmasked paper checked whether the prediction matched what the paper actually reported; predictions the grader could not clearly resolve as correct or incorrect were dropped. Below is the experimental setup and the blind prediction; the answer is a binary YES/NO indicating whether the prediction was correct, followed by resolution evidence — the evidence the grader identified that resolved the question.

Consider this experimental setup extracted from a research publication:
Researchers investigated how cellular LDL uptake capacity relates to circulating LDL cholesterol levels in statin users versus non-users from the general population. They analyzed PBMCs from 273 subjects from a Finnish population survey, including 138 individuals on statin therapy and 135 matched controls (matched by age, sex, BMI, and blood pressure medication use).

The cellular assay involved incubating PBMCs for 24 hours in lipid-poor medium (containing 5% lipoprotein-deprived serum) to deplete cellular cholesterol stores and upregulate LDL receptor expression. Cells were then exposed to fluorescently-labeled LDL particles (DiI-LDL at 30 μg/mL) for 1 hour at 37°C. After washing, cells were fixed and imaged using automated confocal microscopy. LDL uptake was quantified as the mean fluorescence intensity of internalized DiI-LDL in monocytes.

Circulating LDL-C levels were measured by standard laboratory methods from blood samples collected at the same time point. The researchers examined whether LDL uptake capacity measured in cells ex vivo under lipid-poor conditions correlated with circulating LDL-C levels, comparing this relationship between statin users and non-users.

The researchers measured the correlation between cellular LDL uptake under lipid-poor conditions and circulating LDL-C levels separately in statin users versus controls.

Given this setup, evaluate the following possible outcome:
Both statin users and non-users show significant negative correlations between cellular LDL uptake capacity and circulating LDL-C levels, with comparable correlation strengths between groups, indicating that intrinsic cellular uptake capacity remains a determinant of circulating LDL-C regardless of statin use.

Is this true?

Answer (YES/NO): NO